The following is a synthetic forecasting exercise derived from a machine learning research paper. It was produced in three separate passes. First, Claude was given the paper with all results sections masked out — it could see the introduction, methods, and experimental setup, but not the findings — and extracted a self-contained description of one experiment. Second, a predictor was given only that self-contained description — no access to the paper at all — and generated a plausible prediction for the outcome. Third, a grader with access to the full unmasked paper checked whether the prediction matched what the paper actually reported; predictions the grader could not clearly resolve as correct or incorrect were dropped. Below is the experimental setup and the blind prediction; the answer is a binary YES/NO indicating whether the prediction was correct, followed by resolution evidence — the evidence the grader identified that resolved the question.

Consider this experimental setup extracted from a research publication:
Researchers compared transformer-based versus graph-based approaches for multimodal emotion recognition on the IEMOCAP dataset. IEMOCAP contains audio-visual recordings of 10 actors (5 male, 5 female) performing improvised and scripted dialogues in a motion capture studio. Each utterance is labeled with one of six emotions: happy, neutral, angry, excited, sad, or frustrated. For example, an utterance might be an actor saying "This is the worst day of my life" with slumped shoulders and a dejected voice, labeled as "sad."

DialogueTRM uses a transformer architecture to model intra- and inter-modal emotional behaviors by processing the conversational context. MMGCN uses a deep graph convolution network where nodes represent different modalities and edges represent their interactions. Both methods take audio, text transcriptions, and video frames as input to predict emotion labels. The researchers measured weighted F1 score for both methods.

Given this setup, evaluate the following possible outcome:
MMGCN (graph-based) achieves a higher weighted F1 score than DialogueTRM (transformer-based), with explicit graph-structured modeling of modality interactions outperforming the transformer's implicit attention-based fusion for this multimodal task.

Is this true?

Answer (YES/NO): NO